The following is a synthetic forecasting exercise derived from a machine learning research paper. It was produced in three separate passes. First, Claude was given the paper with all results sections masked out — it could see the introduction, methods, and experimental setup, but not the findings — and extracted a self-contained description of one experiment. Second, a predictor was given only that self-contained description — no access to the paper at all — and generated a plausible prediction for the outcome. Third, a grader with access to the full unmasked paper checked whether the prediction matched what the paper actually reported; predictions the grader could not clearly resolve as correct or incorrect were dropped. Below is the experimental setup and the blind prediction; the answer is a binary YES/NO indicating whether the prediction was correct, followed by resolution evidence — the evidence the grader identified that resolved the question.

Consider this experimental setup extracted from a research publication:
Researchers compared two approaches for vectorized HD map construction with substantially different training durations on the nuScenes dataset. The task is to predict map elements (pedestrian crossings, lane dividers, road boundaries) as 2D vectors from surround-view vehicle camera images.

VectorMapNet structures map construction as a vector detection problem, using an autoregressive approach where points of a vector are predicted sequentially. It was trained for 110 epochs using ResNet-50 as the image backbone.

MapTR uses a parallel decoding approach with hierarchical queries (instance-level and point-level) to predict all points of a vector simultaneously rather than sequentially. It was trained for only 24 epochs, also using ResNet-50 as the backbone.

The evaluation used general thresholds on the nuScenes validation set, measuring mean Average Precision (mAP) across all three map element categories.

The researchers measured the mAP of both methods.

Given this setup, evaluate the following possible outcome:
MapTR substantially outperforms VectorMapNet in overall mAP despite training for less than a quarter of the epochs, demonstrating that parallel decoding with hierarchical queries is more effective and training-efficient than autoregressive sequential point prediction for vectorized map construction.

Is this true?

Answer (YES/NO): YES